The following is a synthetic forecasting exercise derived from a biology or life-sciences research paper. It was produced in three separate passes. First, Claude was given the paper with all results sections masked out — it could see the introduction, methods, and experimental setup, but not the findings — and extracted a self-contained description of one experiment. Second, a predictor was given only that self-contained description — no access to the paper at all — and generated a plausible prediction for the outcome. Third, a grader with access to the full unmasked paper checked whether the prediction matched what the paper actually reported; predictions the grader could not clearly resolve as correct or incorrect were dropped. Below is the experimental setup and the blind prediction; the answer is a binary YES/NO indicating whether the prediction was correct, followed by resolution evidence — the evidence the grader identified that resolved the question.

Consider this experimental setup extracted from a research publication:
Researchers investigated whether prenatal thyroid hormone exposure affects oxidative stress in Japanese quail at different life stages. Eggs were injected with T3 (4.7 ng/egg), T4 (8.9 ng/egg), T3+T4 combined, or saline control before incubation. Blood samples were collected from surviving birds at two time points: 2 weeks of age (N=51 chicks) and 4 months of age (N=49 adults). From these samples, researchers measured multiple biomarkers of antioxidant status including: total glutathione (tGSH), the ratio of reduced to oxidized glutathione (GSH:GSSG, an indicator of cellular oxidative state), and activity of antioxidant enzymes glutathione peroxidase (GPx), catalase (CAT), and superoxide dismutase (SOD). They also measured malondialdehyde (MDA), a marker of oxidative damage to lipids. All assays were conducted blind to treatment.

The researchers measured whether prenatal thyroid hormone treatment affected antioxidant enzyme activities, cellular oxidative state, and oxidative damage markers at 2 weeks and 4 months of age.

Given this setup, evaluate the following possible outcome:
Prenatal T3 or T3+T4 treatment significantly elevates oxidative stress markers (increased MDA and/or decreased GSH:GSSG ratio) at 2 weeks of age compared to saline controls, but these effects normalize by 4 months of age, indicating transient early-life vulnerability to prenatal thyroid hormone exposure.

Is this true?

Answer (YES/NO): NO